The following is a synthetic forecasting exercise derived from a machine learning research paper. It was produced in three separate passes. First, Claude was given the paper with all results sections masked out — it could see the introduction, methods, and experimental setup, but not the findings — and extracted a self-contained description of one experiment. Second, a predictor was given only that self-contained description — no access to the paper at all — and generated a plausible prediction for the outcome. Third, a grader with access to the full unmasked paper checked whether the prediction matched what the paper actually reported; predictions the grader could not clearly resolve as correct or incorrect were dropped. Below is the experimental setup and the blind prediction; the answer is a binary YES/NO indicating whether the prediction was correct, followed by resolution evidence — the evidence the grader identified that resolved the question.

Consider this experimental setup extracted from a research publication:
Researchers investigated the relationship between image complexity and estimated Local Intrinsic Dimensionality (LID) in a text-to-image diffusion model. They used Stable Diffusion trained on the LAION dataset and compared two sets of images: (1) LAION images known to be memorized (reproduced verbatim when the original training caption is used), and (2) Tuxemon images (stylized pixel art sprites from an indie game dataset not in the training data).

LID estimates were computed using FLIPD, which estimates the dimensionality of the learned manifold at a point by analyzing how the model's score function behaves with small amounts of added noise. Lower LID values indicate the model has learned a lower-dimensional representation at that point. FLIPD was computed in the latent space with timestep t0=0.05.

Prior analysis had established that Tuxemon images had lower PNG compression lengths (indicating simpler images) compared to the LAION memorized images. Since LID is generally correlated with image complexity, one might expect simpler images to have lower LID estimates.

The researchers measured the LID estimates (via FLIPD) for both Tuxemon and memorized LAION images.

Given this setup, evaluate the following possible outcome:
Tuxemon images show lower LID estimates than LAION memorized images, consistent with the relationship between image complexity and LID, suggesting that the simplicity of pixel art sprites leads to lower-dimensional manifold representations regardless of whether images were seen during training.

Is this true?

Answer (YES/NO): NO